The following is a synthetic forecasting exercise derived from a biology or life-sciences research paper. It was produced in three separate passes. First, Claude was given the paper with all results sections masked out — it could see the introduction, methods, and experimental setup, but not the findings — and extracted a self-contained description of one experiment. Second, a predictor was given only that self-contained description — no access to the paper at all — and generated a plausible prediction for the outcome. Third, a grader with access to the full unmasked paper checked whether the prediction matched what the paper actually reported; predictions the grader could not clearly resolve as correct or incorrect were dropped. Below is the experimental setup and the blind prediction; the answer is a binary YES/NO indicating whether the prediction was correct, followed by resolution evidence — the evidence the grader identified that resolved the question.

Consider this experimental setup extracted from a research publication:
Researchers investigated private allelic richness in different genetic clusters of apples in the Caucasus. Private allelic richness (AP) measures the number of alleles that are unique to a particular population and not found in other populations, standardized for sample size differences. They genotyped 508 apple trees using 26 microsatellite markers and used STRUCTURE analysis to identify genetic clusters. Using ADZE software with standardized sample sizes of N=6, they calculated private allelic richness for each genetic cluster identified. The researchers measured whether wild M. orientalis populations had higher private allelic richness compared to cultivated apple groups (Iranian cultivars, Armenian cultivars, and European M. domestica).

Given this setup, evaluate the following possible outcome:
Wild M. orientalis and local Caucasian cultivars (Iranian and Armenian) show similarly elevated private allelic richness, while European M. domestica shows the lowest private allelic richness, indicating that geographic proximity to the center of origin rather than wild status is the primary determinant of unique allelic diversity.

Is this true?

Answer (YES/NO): NO